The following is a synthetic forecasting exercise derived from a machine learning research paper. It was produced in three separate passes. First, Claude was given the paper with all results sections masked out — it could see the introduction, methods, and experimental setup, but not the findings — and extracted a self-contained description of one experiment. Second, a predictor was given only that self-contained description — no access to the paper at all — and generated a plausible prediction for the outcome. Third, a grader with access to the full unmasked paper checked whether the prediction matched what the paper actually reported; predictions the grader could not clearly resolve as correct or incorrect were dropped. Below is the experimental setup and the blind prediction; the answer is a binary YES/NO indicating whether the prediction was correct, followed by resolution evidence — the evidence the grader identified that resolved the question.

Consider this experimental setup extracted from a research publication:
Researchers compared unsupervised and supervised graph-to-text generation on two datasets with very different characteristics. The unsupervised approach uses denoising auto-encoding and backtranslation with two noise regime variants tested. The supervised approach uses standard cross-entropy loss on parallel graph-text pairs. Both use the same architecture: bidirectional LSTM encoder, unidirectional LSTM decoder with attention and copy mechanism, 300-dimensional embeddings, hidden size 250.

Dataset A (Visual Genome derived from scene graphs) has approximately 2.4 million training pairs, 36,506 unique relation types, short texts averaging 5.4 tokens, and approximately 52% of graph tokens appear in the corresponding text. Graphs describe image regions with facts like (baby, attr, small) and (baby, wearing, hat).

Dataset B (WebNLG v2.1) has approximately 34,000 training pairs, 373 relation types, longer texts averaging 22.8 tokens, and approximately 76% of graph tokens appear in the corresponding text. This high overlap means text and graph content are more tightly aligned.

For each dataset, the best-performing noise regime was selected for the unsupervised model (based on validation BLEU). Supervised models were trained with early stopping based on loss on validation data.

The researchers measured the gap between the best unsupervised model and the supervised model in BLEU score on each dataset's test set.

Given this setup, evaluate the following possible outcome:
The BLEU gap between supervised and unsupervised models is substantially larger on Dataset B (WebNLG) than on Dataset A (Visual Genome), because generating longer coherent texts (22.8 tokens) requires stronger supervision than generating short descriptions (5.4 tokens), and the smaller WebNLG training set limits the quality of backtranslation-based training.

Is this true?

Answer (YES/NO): NO